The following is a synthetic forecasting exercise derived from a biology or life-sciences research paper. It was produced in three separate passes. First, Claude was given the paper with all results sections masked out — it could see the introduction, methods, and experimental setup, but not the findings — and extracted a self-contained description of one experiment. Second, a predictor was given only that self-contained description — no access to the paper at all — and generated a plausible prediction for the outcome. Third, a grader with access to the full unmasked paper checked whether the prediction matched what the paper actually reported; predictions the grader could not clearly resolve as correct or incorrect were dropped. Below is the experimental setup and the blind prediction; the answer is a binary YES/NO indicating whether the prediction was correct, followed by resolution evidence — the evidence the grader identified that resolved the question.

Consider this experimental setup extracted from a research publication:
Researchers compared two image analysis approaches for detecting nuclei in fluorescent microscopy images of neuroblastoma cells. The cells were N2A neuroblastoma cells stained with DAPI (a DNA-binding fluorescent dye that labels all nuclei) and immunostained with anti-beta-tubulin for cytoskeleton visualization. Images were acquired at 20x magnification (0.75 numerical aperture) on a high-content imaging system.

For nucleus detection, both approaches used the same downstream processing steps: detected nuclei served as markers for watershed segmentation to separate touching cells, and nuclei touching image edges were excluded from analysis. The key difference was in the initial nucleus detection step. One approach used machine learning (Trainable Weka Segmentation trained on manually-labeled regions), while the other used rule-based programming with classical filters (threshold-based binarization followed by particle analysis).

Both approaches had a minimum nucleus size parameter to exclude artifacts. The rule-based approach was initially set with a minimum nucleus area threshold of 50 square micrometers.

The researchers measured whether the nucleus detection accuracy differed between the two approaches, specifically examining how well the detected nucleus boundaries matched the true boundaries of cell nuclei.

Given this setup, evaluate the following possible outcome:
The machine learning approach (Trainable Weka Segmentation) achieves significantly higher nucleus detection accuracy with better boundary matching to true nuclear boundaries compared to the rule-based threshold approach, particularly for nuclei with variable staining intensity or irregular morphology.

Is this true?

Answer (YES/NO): NO